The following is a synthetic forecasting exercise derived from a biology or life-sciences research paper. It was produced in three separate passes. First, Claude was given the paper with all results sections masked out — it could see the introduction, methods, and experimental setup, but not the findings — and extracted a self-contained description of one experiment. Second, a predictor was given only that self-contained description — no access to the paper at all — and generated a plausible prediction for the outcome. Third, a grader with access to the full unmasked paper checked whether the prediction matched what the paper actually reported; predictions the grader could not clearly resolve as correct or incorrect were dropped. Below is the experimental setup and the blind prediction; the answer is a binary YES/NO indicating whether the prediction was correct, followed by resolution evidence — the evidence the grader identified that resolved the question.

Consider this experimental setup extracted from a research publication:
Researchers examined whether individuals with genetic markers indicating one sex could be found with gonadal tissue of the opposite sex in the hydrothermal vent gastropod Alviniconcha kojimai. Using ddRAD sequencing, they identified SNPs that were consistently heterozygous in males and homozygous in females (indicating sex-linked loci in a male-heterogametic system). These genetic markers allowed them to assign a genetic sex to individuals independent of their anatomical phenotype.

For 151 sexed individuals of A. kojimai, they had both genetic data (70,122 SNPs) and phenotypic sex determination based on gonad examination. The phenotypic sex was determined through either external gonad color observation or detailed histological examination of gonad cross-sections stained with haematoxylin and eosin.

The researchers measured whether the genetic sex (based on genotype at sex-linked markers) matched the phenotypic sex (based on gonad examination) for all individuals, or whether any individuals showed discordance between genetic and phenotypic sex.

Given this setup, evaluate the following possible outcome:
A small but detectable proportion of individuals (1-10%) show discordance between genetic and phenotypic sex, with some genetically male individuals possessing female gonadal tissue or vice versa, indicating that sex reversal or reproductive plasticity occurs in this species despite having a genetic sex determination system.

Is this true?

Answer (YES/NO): NO